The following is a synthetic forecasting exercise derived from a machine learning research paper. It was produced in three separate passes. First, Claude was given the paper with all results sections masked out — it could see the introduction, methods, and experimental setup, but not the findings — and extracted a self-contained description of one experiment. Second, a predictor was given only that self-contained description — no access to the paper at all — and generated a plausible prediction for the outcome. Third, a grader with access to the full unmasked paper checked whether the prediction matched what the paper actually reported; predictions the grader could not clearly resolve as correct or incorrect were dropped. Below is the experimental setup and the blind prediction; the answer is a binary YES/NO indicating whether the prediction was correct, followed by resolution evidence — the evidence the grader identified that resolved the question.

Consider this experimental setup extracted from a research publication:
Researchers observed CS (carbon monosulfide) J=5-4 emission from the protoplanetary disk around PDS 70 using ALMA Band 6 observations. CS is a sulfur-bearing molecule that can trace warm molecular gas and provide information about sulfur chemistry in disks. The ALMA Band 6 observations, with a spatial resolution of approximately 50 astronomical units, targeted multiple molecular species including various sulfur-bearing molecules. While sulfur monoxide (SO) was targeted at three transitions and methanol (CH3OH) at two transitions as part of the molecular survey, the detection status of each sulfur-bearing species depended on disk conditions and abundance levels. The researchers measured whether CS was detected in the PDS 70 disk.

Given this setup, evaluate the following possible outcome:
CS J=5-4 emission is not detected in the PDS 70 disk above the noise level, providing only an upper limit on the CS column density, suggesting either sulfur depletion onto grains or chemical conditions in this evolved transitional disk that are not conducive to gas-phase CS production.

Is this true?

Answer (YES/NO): NO